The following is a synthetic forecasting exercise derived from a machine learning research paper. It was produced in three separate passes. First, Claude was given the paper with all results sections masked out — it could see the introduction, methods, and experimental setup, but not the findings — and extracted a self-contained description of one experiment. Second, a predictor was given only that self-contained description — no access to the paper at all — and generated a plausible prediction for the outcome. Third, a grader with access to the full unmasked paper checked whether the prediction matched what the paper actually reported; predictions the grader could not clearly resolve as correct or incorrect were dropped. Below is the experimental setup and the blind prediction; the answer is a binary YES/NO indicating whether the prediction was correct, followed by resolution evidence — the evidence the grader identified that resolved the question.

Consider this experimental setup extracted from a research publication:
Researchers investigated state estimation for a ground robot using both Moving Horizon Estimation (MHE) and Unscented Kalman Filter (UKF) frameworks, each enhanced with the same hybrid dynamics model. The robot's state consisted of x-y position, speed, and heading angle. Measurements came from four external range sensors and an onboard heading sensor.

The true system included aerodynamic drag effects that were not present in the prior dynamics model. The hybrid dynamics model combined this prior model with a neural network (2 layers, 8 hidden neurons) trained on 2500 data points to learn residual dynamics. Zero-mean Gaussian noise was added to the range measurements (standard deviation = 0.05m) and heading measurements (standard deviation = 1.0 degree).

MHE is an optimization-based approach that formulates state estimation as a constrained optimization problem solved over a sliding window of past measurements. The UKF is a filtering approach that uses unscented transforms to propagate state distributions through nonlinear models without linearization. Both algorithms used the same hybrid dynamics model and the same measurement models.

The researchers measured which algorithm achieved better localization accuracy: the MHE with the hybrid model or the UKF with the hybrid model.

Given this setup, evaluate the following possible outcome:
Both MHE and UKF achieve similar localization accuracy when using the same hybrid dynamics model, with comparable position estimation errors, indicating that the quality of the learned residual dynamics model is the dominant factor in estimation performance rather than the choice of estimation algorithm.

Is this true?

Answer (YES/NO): NO